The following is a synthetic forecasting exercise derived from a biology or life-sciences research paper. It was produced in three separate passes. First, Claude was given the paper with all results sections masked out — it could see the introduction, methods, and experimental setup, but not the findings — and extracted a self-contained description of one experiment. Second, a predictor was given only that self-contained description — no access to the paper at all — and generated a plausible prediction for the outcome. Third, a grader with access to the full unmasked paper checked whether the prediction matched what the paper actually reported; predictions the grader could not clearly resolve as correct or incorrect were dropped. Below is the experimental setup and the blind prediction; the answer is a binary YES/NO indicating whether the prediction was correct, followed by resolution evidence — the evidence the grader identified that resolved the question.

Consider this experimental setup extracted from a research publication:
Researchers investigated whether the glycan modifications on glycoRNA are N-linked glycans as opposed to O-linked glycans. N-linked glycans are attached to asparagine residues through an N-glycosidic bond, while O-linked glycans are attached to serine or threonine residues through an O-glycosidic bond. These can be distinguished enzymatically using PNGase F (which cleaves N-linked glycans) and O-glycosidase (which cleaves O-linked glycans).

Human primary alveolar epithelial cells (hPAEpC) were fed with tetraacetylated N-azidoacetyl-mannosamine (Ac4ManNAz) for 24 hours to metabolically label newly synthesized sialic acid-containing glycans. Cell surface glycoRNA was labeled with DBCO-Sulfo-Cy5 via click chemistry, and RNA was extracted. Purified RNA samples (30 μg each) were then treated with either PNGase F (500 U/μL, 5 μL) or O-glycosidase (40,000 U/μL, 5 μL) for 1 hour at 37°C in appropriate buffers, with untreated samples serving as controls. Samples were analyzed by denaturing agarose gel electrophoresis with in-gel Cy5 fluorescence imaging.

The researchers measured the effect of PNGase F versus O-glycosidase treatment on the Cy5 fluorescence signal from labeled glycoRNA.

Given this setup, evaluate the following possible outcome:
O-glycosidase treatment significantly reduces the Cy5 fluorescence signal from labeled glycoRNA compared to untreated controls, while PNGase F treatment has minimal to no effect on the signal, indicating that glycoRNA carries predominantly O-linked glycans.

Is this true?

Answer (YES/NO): NO